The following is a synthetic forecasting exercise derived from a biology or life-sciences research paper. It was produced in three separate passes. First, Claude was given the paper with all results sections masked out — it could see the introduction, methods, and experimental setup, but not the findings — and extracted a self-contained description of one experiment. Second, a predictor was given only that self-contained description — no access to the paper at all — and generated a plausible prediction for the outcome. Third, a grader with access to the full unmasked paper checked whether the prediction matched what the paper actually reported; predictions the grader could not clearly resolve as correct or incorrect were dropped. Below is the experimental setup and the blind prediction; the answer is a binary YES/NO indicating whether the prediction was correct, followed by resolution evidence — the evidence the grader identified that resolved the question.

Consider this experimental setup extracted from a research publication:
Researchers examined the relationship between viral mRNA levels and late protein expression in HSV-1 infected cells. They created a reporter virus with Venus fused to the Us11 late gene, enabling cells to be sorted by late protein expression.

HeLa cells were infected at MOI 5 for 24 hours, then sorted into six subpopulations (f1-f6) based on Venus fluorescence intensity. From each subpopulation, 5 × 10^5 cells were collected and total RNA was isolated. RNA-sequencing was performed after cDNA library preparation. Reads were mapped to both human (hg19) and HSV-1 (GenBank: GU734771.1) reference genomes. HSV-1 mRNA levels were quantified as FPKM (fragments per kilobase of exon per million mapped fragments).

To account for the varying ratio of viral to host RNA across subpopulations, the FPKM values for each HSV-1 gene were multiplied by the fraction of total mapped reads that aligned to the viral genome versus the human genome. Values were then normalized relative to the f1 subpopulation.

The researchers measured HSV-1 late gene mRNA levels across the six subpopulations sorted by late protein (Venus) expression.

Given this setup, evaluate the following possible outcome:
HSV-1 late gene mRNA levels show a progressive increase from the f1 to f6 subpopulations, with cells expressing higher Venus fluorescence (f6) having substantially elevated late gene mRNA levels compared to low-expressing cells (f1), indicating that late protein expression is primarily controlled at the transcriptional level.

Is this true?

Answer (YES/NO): NO